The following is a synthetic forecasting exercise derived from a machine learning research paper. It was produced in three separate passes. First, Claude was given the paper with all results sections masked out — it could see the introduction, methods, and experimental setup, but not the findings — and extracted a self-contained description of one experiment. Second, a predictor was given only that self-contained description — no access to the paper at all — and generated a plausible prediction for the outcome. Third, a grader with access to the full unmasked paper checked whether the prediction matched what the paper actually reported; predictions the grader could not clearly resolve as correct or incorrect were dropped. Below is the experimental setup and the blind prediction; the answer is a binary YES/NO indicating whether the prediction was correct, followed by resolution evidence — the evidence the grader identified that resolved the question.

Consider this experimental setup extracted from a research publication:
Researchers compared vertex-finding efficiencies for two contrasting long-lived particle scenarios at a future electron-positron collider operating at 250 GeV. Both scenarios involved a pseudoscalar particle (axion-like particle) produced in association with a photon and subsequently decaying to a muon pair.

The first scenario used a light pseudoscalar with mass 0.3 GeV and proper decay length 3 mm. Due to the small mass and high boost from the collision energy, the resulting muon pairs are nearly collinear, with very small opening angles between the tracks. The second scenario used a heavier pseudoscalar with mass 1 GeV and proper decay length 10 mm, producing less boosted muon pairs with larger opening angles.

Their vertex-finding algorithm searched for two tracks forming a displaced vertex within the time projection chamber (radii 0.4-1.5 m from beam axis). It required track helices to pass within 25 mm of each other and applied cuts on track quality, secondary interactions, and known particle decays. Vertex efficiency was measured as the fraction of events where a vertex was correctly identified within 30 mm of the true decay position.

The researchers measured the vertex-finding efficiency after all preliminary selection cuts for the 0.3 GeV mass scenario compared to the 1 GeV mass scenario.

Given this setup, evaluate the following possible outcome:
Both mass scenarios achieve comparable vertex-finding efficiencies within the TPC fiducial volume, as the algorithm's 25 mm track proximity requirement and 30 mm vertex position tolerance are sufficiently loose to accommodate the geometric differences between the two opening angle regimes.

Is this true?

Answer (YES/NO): NO